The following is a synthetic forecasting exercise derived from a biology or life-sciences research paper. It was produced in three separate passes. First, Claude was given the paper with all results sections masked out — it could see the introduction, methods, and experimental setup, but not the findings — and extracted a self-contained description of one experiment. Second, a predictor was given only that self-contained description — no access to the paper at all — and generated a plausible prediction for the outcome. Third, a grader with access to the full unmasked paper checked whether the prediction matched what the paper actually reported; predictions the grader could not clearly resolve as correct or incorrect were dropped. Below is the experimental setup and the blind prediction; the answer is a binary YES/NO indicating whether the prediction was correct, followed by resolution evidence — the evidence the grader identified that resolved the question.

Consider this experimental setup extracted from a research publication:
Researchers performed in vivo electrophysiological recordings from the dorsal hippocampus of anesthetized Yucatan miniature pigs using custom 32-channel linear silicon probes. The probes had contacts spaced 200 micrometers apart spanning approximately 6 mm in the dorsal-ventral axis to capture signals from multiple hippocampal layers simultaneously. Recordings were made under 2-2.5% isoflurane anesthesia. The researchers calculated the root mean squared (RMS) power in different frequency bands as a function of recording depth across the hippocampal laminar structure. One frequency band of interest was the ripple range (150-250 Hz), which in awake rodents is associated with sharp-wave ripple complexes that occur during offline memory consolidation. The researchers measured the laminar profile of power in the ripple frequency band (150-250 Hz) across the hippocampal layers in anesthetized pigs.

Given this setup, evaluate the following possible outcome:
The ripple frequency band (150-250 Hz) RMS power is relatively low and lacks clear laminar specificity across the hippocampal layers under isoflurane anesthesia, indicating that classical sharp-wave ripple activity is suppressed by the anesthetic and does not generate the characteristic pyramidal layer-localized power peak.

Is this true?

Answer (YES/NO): NO